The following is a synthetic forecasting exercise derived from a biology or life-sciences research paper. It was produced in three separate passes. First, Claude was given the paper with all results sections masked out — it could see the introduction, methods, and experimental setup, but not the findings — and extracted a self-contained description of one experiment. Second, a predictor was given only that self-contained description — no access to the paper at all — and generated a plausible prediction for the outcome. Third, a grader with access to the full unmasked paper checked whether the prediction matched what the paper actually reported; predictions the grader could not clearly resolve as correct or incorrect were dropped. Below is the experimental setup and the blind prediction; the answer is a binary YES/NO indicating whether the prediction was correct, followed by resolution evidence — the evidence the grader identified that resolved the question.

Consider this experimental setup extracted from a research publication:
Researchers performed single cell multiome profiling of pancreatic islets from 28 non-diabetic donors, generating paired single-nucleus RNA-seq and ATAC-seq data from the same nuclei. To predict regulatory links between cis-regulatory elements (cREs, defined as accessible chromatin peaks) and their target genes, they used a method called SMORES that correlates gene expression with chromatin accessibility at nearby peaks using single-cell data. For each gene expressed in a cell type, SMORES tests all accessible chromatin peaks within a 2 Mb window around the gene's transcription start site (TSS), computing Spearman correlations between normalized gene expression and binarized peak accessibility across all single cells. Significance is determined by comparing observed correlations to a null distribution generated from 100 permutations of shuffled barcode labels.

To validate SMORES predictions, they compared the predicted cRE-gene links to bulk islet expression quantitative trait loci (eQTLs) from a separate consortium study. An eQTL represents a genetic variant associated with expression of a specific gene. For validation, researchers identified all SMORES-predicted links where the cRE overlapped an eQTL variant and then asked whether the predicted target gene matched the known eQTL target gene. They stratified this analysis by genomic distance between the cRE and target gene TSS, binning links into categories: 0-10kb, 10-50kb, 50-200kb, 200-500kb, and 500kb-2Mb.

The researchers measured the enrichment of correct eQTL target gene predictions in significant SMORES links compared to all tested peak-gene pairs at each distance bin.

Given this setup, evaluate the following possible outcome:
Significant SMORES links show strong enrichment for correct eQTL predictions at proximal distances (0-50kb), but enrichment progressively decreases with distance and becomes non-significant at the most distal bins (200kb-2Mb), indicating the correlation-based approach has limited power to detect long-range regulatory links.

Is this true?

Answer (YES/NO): NO